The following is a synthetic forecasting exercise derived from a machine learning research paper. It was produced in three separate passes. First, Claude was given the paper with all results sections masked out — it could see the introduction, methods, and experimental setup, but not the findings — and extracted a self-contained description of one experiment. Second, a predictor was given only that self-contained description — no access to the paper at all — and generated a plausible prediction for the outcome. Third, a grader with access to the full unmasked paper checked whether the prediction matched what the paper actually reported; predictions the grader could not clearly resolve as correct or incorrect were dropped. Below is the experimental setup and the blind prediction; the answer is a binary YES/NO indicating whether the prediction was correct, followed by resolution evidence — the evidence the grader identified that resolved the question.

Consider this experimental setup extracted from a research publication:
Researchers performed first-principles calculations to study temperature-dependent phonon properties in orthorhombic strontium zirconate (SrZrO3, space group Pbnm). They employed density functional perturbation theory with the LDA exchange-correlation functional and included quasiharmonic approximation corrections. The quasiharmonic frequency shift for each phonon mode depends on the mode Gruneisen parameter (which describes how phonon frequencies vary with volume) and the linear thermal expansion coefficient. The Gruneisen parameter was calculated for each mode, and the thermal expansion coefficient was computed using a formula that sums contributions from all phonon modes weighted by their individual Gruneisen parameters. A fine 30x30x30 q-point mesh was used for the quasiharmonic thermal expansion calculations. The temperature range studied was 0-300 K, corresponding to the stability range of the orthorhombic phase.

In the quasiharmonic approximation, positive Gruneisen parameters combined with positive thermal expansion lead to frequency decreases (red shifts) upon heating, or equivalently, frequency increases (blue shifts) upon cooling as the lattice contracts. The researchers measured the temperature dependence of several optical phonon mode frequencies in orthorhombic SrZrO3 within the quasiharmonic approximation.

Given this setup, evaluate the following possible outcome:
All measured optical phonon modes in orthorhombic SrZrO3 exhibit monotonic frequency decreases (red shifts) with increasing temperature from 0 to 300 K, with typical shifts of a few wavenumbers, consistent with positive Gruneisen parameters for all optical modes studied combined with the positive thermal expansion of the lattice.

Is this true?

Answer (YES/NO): NO